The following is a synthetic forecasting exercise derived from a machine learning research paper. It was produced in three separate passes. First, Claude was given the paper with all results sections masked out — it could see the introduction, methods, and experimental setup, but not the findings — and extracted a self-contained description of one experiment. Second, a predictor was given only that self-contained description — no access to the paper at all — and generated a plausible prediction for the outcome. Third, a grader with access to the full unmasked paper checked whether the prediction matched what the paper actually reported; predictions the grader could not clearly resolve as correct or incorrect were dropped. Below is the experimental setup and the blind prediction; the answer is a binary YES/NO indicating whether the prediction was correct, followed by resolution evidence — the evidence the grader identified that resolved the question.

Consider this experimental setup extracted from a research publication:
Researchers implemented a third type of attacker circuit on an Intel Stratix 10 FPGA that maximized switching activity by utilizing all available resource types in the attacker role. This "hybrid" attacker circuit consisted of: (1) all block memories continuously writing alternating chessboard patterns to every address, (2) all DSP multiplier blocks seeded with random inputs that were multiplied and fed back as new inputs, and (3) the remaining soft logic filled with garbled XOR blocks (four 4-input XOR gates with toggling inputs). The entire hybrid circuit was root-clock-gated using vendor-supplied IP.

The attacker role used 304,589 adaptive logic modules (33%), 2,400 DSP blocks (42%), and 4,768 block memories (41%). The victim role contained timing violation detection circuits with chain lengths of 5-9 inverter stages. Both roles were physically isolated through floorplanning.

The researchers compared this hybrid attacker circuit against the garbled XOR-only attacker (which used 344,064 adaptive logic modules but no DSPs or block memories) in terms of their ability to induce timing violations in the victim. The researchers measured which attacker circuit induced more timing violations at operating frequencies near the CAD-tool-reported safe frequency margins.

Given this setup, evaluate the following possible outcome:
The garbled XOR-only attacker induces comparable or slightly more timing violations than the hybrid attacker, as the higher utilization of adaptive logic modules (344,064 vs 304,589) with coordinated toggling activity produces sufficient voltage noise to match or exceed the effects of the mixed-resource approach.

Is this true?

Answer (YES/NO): NO